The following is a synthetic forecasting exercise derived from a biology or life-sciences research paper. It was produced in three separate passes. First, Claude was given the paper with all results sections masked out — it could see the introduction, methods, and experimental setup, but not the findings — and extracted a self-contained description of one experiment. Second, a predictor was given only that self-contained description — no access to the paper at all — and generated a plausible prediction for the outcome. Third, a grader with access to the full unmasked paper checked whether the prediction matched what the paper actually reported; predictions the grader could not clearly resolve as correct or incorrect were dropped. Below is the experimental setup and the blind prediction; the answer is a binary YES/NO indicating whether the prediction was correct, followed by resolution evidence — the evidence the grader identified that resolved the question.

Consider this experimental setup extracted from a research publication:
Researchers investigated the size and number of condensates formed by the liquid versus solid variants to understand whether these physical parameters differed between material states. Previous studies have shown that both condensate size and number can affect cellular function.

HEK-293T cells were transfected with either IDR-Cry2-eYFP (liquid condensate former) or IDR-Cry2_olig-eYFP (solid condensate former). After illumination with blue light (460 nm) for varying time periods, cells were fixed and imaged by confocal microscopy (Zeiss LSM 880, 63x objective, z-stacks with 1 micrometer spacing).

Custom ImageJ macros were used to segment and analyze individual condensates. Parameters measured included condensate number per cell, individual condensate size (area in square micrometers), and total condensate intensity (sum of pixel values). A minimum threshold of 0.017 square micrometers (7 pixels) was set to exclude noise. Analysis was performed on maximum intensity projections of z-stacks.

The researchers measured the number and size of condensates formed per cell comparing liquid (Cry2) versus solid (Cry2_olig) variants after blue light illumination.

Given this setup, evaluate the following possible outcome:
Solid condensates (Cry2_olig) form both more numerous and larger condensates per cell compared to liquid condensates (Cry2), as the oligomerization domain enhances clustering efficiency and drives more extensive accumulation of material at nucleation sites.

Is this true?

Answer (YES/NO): NO